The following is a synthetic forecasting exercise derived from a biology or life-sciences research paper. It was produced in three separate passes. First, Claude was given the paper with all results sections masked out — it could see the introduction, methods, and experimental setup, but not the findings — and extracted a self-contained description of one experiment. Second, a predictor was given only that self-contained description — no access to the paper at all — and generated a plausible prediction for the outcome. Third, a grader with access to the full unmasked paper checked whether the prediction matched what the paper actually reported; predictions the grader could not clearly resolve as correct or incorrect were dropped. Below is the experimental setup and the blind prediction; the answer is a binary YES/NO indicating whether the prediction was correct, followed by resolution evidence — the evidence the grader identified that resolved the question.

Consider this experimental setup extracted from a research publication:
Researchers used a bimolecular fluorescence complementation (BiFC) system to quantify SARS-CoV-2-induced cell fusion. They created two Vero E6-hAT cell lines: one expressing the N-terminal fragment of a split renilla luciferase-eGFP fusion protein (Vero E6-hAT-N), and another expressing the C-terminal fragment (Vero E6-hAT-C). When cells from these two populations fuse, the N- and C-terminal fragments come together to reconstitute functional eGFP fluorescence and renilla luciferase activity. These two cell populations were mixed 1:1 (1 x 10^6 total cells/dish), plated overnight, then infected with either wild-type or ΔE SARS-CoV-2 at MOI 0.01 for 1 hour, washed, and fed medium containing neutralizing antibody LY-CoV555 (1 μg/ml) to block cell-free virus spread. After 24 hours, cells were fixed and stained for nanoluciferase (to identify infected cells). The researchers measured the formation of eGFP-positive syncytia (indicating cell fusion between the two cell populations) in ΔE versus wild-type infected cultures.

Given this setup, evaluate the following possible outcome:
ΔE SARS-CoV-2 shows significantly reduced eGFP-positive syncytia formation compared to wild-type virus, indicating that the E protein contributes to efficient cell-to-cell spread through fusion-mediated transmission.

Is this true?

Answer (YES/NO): YES